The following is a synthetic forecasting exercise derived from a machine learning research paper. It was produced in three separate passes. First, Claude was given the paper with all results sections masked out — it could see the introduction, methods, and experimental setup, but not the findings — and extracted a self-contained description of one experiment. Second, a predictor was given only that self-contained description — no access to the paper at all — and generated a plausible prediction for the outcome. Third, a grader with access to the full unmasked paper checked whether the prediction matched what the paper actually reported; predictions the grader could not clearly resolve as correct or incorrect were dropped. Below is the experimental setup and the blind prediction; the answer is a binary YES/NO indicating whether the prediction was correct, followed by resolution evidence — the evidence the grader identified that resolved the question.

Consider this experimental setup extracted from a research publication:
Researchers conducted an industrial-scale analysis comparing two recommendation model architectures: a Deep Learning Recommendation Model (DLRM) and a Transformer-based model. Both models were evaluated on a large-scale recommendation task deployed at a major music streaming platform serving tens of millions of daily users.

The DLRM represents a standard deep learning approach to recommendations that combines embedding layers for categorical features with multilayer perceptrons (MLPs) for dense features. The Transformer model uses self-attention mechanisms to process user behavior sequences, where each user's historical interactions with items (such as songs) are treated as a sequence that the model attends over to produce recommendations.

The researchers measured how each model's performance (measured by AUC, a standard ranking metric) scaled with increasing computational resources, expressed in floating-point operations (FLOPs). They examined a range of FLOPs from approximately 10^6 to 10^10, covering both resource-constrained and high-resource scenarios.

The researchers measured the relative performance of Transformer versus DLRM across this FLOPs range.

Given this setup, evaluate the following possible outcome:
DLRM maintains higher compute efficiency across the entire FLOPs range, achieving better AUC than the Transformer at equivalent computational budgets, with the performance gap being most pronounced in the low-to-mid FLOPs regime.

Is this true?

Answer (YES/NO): NO